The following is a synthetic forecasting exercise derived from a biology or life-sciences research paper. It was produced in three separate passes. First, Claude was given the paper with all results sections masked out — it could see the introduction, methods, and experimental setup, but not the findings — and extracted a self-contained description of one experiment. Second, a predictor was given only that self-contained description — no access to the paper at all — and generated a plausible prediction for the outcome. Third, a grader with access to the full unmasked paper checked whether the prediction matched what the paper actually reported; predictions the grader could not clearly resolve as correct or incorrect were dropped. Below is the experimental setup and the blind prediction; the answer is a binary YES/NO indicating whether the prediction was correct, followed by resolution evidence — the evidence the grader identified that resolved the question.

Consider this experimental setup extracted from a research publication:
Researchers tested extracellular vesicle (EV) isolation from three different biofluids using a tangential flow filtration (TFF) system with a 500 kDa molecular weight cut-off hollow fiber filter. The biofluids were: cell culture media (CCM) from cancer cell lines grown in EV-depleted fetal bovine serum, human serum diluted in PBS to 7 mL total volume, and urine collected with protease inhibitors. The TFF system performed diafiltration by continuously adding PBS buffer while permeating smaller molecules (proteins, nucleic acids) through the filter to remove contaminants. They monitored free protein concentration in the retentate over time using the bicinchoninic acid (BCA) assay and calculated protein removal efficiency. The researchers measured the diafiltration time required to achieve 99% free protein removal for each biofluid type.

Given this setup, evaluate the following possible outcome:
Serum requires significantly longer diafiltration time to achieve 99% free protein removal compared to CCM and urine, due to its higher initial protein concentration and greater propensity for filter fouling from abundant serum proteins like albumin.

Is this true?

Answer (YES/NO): YES